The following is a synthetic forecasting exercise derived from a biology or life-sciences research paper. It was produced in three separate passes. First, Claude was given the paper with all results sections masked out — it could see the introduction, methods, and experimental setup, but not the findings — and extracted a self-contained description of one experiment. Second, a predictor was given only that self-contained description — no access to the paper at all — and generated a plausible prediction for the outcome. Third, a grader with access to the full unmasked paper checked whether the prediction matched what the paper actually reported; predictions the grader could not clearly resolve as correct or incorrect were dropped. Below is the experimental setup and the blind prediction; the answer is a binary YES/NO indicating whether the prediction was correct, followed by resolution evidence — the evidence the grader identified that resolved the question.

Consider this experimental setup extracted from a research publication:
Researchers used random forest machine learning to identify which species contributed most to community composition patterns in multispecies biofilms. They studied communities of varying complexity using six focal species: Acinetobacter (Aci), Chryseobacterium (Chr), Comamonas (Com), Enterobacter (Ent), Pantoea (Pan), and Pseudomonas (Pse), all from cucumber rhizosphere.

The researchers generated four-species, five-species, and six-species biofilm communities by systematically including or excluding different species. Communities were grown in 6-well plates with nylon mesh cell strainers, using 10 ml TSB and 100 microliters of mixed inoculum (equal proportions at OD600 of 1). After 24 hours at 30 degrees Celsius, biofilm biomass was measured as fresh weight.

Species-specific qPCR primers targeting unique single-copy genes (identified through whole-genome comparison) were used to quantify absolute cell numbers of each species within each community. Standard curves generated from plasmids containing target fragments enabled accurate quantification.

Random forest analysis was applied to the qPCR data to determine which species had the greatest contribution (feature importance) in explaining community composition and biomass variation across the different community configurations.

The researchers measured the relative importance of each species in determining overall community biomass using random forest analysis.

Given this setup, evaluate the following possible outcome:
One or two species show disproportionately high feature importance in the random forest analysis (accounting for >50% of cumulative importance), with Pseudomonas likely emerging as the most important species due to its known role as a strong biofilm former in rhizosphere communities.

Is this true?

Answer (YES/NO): NO